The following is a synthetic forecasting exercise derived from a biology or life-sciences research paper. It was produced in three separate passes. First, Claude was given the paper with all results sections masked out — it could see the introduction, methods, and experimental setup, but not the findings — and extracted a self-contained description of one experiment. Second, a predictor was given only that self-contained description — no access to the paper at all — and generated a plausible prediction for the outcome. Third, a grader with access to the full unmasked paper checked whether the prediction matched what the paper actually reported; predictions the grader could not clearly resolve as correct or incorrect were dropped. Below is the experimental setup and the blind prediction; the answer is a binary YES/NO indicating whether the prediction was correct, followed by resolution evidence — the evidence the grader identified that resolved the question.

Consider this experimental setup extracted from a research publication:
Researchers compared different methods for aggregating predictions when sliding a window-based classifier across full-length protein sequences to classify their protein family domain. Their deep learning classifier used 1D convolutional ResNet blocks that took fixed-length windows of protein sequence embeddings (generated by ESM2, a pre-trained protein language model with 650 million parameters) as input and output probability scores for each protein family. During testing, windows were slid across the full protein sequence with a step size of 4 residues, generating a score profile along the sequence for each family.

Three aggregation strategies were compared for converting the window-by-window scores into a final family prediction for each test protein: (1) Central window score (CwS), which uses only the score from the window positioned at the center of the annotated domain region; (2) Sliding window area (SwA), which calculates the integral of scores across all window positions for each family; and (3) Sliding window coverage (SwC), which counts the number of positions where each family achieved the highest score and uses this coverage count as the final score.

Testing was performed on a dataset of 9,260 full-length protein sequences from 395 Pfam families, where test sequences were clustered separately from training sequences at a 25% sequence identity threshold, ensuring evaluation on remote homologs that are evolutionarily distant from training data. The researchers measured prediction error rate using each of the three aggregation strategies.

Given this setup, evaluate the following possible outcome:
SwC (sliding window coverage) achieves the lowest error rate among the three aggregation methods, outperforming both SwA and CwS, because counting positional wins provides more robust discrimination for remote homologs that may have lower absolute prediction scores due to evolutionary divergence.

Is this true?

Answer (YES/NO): NO